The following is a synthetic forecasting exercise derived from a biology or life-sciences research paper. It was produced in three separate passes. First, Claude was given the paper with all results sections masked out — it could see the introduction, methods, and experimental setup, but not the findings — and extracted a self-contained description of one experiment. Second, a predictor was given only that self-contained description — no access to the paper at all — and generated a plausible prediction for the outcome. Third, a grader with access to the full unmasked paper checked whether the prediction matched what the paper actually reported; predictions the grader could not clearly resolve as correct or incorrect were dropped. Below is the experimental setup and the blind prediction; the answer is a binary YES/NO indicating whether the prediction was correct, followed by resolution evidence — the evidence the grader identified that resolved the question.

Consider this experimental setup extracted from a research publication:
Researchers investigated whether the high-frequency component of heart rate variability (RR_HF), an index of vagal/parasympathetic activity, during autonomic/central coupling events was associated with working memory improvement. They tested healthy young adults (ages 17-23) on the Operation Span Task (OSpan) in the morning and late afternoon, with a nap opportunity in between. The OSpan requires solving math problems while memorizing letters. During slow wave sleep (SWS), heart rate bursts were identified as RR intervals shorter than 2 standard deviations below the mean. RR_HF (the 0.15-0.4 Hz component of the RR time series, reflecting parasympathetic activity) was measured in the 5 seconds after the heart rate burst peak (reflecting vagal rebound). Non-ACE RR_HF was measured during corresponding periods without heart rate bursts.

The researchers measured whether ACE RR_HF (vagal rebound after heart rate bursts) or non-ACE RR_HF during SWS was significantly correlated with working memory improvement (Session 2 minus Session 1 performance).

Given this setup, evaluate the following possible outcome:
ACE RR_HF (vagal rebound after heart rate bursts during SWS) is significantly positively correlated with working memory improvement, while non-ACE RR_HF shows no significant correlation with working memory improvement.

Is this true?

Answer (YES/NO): NO